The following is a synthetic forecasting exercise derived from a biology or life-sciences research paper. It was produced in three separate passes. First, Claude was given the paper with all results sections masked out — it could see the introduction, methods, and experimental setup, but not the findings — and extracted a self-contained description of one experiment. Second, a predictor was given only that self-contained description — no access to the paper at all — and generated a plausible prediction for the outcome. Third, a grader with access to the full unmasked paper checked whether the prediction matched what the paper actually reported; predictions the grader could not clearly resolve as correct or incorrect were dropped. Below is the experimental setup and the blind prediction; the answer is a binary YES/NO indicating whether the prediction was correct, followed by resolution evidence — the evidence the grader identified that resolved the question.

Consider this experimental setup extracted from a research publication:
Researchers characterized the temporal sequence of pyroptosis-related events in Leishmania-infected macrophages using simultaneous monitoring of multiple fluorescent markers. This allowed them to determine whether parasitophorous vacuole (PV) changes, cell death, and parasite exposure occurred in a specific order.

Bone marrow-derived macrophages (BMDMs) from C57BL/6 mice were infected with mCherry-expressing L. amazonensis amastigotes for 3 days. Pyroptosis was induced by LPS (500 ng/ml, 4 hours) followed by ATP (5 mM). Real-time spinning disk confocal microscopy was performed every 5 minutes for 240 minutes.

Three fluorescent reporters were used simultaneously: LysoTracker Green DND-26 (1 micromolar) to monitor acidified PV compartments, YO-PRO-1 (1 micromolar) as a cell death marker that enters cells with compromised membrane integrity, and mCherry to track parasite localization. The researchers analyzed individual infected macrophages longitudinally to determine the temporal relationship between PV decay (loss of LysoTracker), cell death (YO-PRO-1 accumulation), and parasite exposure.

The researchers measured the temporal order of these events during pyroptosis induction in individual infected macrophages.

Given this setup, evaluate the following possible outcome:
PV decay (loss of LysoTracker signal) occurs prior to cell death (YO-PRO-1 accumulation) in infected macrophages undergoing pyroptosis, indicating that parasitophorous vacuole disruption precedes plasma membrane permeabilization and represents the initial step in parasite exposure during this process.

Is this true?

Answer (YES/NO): YES